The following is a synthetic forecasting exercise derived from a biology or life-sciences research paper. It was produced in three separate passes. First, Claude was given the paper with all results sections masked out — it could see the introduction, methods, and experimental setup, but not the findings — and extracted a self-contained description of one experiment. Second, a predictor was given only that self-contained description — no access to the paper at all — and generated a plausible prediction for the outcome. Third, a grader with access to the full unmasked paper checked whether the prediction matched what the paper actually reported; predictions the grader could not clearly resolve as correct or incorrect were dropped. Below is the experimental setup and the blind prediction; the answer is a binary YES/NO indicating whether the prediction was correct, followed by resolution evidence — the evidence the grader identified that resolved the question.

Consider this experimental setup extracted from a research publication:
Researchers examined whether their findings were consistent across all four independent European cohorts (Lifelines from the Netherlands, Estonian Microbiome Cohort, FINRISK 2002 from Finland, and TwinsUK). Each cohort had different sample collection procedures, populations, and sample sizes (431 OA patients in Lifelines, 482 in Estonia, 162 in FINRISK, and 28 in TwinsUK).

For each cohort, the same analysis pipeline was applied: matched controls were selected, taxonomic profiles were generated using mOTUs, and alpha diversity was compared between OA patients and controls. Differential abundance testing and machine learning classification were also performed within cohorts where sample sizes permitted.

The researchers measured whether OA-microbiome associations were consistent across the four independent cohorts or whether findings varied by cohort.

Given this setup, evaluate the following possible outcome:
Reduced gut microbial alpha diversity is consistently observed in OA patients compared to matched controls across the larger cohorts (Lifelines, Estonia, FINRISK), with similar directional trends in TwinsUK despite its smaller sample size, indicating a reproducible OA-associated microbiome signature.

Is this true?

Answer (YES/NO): NO